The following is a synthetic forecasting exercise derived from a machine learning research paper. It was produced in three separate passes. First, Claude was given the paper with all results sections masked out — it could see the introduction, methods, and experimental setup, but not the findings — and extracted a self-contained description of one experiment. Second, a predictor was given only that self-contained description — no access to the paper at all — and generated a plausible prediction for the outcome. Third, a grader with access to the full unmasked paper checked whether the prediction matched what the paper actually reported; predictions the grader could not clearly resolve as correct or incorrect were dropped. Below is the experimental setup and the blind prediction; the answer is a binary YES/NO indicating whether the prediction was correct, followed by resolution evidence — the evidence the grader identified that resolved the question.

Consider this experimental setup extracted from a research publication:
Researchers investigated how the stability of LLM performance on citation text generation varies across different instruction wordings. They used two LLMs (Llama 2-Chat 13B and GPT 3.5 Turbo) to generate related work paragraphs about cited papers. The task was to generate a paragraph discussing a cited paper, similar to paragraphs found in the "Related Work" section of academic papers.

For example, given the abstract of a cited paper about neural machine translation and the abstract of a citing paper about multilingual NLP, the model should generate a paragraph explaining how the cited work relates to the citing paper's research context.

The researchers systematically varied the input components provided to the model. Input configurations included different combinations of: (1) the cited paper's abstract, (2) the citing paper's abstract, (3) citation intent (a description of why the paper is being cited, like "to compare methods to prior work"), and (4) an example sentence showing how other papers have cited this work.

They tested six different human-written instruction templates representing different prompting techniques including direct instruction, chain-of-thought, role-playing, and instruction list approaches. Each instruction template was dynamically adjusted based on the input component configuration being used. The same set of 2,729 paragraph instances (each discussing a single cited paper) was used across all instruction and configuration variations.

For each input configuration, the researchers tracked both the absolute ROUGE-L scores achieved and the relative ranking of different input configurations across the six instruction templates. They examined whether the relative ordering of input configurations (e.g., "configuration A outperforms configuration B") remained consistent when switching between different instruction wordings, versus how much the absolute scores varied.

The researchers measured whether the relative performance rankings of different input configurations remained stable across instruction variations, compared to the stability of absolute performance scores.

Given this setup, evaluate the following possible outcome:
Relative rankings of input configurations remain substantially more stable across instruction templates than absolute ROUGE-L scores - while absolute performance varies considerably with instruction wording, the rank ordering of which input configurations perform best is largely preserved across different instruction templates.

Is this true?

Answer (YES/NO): YES